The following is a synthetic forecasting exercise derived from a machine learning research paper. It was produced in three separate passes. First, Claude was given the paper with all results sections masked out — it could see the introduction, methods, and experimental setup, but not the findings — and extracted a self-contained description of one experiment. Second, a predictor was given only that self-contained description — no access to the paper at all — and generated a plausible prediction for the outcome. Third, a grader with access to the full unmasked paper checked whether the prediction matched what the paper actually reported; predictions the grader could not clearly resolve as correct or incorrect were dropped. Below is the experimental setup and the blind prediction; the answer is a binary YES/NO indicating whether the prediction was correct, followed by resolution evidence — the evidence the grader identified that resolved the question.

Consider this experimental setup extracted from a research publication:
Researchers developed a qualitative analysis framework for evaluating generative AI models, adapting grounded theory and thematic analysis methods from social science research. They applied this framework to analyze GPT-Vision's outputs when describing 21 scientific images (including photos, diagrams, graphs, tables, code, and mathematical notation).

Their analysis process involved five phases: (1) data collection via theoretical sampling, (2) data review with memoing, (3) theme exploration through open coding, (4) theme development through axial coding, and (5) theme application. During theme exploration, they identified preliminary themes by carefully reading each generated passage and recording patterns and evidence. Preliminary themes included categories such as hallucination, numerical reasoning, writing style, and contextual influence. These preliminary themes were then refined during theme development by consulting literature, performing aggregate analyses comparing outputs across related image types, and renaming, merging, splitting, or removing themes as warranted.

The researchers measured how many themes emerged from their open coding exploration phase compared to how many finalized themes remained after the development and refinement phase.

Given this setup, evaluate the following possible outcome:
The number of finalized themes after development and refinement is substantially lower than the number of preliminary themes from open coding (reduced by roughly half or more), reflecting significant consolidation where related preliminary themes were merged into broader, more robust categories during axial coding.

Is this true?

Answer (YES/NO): NO